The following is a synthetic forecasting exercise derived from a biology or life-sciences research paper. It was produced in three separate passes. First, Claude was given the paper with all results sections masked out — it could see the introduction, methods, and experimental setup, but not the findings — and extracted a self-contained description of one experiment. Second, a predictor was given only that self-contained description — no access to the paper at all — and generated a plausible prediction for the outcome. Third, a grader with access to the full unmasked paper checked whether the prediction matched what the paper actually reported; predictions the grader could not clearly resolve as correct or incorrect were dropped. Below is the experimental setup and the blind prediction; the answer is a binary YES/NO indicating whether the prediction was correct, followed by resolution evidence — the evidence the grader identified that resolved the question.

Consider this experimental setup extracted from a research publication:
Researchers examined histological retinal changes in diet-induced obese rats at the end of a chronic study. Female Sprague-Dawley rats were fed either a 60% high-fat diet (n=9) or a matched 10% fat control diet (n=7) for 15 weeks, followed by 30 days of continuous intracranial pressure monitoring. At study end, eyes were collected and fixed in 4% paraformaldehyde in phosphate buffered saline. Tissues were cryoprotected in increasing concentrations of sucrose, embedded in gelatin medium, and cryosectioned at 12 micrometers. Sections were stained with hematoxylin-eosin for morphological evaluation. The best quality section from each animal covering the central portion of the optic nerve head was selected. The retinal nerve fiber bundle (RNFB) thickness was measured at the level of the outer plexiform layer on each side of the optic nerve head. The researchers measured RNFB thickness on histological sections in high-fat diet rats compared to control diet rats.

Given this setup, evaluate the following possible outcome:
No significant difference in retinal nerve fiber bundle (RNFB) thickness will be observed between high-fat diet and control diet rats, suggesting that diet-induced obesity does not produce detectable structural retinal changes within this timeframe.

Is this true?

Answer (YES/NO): NO